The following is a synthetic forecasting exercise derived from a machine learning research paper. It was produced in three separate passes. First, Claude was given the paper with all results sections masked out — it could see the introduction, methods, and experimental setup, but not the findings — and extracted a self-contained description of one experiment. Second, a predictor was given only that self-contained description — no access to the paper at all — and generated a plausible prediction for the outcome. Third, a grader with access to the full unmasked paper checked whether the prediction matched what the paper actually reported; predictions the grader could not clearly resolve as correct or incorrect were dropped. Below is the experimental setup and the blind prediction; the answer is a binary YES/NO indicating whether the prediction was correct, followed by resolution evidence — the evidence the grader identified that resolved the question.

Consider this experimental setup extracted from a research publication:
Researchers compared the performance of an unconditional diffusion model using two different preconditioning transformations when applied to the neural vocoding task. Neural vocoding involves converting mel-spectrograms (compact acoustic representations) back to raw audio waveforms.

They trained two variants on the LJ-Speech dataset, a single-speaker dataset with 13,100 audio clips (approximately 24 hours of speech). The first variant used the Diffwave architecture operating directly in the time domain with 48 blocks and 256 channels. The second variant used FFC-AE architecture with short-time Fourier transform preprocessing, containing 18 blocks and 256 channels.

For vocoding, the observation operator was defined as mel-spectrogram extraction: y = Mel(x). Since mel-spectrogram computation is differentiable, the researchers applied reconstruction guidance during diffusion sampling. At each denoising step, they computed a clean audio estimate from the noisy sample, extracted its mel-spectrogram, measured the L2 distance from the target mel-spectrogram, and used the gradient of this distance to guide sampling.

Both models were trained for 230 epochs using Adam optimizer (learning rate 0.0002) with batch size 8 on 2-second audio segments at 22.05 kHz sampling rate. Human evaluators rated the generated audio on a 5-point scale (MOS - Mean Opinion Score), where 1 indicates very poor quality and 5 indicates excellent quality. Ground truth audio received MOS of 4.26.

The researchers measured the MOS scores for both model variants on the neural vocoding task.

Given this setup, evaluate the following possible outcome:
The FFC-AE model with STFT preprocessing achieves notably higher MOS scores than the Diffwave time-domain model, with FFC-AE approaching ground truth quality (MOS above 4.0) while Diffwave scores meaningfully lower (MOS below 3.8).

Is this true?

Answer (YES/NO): YES